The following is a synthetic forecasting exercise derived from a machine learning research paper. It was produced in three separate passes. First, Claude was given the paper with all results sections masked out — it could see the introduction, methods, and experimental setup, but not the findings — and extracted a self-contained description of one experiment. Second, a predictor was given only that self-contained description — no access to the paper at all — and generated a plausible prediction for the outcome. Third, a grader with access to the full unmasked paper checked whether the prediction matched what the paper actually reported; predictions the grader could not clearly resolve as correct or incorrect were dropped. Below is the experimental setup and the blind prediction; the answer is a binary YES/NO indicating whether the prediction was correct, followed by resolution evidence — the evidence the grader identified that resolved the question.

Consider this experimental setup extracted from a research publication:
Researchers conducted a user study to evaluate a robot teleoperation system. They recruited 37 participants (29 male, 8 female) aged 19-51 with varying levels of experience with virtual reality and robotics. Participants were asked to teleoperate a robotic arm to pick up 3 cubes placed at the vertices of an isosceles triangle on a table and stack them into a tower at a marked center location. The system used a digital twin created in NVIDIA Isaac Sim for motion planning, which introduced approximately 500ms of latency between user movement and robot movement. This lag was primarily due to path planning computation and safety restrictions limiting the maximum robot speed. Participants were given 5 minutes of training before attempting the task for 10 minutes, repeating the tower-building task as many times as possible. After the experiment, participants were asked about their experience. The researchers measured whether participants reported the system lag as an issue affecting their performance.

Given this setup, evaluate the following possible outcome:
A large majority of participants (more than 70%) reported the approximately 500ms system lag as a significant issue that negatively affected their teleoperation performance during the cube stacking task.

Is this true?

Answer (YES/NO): NO